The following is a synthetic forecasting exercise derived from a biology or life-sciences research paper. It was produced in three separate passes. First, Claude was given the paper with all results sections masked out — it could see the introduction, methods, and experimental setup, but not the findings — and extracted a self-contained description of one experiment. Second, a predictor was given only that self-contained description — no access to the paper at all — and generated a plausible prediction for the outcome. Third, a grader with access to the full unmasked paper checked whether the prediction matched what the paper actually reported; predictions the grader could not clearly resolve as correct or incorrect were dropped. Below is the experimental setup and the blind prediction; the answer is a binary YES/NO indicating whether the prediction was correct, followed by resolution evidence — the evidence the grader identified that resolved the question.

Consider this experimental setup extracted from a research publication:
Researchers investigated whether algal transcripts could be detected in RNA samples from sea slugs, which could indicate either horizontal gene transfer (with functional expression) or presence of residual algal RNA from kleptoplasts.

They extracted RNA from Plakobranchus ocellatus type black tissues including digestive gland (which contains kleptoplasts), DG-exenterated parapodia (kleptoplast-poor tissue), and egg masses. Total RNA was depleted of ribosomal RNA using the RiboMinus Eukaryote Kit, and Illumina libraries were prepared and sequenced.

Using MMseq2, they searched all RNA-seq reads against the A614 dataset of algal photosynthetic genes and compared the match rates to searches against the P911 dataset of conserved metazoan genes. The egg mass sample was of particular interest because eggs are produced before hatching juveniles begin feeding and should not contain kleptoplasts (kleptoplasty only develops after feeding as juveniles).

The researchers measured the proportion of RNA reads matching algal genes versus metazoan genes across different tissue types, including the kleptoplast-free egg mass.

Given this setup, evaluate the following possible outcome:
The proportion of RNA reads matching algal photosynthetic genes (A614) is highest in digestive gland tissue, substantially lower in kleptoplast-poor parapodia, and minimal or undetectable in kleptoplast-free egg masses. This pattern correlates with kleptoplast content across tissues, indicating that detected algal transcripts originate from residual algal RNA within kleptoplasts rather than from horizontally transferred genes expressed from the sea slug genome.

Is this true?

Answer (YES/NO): NO